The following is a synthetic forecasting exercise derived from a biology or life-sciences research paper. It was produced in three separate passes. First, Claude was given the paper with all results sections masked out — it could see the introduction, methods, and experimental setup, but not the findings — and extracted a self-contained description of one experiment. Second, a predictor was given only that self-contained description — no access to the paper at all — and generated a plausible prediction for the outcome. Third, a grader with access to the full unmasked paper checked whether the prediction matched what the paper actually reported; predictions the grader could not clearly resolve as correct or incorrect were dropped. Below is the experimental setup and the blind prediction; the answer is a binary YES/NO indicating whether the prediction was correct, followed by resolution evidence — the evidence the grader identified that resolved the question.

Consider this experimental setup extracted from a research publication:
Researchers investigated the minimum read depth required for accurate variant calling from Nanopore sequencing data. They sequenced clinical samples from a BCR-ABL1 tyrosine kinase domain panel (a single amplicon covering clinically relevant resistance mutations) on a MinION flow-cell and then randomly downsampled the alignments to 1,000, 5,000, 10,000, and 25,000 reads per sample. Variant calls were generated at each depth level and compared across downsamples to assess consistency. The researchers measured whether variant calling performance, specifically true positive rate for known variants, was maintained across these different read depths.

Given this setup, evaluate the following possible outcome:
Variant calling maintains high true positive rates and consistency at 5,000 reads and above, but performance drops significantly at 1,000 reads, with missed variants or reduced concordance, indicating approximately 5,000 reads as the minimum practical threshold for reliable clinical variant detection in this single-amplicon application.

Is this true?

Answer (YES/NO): NO